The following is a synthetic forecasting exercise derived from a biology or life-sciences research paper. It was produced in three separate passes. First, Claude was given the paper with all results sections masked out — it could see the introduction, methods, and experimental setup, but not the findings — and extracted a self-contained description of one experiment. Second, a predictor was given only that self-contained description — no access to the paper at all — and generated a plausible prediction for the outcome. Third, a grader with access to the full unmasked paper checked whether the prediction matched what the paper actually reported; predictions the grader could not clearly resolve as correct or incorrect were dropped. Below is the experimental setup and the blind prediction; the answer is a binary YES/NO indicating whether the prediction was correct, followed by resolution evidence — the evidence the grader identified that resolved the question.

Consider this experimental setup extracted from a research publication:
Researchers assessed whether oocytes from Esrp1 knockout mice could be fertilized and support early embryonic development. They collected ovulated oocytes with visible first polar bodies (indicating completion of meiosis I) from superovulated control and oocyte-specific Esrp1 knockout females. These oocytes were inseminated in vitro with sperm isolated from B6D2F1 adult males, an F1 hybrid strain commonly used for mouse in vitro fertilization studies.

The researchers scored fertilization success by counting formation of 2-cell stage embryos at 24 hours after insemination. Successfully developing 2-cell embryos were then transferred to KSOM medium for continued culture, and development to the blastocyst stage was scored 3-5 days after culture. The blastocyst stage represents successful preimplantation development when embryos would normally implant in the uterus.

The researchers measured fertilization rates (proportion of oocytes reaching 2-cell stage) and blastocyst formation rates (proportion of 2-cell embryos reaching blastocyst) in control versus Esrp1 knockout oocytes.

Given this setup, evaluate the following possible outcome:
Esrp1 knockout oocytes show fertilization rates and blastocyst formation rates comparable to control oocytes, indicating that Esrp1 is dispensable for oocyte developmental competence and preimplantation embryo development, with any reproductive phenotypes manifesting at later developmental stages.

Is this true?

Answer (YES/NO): NO